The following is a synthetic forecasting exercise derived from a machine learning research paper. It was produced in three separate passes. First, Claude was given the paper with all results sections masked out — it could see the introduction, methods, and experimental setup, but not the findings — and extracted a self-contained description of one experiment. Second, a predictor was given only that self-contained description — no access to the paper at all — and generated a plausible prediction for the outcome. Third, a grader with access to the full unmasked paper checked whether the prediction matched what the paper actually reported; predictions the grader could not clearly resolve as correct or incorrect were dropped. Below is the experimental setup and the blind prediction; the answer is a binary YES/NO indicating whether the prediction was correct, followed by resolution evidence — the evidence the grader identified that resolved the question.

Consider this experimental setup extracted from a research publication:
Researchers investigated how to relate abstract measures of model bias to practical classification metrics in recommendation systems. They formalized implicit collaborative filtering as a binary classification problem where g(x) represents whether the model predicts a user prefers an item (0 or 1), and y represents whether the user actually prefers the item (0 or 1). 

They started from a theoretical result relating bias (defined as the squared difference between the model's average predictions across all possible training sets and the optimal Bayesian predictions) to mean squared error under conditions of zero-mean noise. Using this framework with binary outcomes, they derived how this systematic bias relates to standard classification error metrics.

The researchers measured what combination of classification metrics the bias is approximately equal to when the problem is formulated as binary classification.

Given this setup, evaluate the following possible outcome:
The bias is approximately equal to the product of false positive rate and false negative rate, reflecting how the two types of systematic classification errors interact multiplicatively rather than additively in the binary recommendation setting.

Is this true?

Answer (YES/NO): NO